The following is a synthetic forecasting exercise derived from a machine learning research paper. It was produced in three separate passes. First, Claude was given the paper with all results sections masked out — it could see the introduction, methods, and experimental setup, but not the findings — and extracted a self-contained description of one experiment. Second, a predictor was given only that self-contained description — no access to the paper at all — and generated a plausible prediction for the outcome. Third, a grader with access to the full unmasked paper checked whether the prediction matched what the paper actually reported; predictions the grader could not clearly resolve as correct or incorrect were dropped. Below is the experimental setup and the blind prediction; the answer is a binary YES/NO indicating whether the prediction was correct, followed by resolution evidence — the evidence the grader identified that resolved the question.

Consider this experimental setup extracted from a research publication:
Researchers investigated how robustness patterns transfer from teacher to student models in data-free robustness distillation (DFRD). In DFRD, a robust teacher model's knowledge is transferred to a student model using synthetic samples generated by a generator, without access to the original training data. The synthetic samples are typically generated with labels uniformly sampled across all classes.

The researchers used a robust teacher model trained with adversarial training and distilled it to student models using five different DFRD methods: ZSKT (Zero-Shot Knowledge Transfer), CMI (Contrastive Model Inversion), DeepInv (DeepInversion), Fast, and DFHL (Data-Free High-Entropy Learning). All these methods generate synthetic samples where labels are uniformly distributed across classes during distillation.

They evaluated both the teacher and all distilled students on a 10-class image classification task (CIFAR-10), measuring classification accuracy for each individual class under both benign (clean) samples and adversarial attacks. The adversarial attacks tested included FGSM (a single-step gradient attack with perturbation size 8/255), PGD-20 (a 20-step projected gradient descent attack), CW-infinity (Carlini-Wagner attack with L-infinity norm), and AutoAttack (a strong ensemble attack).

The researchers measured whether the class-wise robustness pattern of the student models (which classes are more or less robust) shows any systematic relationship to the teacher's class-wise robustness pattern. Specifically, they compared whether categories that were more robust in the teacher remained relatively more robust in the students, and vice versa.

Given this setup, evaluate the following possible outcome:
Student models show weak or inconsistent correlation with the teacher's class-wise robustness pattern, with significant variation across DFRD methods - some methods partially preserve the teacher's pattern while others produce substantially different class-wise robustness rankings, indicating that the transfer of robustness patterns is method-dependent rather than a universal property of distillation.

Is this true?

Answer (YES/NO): NO